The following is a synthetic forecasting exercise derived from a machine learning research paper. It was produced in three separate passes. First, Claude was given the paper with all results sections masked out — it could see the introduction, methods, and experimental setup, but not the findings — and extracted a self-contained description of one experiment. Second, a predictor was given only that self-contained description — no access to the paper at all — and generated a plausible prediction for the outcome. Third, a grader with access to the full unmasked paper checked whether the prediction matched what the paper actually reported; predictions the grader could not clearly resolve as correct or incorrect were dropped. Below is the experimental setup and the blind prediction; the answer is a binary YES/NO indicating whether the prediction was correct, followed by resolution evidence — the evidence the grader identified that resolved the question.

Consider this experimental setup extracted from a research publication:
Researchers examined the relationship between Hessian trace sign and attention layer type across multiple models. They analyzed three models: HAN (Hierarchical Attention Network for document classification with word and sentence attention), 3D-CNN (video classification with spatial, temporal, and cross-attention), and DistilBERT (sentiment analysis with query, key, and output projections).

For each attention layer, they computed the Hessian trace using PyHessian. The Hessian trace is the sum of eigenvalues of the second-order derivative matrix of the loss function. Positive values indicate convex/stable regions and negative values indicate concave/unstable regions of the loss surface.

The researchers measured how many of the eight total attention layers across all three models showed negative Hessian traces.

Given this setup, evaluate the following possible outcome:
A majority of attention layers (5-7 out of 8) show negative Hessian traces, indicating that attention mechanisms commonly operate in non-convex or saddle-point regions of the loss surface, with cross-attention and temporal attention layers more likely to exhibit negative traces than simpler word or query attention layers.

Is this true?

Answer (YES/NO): NO